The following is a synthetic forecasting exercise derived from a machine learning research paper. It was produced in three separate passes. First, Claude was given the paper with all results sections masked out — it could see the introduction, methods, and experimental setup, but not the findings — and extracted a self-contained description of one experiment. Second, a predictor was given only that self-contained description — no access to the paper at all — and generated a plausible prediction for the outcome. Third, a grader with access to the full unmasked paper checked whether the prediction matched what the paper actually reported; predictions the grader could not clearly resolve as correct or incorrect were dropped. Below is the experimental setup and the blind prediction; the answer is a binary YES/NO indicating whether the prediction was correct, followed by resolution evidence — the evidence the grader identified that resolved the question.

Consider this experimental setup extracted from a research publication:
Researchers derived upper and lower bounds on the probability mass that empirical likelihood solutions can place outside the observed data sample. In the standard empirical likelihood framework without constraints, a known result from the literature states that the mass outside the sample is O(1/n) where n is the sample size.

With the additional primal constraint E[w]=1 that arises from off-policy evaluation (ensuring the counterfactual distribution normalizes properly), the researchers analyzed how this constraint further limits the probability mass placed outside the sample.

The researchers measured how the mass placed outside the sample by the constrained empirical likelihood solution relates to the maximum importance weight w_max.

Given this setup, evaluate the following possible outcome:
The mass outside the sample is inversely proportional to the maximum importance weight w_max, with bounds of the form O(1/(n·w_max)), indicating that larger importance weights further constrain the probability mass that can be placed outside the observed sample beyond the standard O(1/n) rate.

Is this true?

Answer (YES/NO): NO